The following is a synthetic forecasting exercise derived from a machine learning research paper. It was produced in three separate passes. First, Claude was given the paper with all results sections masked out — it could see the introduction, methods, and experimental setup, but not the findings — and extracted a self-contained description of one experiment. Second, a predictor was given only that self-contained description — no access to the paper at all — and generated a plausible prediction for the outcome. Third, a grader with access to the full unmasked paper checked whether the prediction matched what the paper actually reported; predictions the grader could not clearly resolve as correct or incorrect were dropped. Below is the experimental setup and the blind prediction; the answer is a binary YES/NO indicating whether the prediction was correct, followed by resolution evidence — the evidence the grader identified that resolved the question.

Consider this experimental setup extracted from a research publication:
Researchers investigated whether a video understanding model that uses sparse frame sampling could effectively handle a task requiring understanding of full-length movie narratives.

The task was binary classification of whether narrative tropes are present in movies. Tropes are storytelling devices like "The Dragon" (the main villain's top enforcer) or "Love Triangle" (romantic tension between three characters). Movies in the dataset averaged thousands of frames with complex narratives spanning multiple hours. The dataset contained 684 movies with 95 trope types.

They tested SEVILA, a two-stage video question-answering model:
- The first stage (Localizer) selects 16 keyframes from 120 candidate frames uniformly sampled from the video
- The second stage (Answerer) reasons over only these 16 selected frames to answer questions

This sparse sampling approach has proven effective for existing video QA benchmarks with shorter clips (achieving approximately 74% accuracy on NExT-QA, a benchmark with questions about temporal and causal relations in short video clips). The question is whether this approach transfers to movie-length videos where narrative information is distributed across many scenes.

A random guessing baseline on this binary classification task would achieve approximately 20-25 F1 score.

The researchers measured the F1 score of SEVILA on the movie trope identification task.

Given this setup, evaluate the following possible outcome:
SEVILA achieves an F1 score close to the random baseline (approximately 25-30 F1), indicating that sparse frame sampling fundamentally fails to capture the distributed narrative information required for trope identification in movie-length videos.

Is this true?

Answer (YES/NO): YES